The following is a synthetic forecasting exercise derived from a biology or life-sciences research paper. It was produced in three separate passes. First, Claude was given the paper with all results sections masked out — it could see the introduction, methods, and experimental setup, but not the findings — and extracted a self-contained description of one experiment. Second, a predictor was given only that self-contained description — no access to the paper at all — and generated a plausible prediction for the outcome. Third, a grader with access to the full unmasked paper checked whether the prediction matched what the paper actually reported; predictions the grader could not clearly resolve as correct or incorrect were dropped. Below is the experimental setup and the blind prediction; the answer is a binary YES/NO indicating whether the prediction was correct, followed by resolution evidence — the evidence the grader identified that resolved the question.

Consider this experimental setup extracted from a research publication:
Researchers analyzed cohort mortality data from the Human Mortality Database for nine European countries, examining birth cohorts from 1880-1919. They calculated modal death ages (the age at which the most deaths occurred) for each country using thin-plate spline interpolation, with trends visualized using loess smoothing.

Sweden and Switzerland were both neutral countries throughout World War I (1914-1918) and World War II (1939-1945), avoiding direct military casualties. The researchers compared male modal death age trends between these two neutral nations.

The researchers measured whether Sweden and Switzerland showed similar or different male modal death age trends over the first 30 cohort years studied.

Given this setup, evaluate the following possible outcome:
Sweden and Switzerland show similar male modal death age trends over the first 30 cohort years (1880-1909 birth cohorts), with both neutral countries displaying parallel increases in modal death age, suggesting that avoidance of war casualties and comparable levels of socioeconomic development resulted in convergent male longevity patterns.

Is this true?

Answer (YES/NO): NO